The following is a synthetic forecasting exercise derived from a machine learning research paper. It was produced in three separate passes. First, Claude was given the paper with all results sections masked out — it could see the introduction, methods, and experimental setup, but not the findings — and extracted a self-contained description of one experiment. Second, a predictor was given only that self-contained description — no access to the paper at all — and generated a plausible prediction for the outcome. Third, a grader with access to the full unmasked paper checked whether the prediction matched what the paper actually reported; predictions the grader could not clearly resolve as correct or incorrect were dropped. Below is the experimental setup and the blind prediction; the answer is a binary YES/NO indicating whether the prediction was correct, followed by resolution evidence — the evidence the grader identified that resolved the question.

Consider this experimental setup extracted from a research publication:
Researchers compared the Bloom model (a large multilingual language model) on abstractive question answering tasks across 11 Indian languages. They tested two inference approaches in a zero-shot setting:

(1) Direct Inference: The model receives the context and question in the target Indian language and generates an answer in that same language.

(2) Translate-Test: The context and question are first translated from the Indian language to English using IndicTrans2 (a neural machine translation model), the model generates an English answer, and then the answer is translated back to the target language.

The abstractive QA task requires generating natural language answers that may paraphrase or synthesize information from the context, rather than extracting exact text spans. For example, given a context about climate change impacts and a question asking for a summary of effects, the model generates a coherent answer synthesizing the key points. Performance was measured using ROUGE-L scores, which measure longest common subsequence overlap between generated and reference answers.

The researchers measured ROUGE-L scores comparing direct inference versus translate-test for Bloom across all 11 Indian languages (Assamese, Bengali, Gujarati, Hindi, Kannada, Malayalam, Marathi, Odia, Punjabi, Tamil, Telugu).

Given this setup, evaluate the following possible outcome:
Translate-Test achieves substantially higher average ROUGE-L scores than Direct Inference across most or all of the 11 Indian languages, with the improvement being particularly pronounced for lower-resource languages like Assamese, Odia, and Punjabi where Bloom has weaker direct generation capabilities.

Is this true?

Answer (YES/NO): YES